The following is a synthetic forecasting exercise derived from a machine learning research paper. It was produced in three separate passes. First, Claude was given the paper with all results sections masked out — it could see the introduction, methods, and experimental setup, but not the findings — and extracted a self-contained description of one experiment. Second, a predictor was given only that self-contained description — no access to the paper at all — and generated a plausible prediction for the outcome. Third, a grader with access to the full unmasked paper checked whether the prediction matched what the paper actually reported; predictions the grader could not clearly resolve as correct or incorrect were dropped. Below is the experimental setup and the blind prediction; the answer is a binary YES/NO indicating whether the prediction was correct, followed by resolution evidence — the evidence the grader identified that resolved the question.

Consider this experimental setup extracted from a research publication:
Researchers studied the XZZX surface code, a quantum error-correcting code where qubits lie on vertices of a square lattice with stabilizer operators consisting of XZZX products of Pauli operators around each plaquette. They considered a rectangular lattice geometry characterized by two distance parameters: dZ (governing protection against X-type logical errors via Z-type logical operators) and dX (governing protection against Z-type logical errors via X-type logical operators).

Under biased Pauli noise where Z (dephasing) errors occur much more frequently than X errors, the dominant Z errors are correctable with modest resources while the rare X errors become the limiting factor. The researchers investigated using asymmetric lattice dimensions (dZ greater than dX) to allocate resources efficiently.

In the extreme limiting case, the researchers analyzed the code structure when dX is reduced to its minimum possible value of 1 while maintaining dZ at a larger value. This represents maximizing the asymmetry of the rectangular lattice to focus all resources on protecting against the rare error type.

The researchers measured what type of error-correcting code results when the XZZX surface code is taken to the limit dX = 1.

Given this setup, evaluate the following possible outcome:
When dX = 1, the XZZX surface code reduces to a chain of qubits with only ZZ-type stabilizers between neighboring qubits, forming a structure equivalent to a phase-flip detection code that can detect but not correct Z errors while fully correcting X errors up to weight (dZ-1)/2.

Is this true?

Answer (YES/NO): NO